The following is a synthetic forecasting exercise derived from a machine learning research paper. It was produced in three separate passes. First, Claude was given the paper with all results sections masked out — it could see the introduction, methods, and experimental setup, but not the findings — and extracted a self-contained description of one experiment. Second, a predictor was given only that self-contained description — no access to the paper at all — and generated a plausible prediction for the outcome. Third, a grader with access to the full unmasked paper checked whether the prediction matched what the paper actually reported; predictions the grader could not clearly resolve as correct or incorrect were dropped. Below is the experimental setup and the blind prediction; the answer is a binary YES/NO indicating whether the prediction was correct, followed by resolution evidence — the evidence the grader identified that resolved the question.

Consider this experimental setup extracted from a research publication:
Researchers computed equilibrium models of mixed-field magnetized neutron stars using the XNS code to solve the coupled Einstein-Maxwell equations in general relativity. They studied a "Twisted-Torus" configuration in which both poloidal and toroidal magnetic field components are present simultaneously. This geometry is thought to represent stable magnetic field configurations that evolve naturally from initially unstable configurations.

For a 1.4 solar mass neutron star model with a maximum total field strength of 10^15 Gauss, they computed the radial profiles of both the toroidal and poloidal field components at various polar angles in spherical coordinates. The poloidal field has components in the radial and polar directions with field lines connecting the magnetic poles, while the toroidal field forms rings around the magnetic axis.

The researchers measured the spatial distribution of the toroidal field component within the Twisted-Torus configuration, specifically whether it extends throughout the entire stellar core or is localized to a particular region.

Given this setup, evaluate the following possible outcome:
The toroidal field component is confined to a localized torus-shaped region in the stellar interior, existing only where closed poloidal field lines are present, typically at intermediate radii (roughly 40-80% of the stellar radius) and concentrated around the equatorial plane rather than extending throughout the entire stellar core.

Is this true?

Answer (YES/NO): YES